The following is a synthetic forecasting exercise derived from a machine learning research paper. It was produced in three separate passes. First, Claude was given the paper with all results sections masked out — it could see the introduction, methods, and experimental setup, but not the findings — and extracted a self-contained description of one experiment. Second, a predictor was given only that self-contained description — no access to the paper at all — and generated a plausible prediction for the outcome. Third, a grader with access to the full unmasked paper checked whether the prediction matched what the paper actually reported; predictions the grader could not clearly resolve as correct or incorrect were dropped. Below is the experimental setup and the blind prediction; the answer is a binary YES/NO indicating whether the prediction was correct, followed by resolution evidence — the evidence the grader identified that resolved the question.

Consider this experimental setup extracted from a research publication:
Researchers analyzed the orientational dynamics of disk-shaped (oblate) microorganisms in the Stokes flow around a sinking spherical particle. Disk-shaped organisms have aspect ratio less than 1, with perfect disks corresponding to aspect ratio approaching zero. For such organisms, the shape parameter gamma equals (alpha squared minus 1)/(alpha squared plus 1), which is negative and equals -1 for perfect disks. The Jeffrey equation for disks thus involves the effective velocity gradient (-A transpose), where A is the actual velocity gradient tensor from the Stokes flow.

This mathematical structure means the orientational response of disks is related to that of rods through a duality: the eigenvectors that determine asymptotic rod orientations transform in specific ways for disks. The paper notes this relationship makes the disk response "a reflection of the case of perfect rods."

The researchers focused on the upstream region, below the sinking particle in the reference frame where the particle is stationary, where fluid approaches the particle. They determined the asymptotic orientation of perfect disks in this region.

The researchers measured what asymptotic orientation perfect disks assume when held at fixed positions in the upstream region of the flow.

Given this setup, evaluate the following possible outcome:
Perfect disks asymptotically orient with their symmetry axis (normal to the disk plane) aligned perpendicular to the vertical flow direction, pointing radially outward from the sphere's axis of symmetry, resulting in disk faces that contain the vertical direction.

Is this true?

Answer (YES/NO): NO